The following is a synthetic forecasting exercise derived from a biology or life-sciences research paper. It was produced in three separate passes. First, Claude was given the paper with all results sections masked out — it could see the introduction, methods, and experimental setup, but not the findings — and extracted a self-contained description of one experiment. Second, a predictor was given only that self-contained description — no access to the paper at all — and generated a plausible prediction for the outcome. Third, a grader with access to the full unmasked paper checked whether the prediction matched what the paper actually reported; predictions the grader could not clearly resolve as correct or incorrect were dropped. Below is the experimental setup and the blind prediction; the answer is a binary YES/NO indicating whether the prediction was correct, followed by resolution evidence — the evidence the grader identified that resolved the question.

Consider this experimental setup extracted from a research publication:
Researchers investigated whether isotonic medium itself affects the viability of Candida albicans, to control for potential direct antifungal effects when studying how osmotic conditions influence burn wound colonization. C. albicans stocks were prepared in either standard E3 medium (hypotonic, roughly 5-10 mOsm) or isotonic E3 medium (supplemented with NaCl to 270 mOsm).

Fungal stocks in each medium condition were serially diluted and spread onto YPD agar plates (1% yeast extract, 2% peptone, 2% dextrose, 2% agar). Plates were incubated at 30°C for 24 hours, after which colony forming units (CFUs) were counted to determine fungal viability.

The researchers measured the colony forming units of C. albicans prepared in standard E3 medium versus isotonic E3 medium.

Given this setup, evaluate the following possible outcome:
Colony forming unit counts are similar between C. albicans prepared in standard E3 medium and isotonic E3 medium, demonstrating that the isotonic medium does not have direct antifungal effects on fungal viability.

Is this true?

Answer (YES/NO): YES